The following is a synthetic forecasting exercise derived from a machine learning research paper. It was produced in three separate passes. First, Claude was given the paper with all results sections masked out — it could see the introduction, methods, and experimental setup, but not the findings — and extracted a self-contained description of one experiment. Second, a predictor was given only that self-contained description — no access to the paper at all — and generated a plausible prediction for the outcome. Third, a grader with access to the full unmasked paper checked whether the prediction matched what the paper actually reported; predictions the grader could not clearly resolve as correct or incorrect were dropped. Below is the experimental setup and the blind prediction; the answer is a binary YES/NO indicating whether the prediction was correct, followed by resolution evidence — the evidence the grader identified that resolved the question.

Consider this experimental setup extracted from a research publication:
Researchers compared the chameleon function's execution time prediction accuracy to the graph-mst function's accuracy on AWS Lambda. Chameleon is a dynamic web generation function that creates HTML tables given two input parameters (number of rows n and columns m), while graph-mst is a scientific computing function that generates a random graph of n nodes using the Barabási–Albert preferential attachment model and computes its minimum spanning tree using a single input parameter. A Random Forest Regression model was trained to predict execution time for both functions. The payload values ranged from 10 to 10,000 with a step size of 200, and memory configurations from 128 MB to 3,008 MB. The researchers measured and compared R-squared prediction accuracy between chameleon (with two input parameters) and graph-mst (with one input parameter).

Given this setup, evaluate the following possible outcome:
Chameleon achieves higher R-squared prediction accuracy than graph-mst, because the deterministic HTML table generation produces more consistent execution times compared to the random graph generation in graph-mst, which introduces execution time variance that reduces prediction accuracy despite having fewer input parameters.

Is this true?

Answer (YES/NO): YES